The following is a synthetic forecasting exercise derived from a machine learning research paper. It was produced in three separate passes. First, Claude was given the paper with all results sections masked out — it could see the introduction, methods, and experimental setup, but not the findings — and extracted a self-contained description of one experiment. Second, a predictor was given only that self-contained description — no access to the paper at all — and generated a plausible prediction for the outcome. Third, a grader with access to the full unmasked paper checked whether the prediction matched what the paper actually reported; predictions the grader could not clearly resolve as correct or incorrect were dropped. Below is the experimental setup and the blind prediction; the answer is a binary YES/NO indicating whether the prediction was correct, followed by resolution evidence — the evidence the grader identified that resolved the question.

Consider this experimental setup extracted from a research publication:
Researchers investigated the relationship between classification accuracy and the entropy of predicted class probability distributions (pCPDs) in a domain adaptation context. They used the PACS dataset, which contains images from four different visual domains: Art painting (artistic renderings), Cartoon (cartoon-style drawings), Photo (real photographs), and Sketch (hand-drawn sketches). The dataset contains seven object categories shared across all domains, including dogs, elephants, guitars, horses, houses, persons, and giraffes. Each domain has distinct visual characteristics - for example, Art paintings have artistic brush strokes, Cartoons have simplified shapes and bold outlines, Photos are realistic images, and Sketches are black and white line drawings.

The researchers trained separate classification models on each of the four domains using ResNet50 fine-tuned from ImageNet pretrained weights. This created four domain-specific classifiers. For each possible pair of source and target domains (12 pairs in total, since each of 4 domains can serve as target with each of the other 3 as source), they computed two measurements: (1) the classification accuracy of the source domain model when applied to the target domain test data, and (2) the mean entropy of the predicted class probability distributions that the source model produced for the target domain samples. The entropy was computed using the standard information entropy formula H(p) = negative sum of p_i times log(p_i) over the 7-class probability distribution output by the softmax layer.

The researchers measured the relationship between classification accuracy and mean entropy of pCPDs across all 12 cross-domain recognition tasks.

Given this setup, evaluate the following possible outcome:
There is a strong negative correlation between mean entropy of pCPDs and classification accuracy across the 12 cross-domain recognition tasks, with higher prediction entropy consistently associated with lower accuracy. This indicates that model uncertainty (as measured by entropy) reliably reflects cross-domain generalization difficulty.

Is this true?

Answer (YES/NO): YES